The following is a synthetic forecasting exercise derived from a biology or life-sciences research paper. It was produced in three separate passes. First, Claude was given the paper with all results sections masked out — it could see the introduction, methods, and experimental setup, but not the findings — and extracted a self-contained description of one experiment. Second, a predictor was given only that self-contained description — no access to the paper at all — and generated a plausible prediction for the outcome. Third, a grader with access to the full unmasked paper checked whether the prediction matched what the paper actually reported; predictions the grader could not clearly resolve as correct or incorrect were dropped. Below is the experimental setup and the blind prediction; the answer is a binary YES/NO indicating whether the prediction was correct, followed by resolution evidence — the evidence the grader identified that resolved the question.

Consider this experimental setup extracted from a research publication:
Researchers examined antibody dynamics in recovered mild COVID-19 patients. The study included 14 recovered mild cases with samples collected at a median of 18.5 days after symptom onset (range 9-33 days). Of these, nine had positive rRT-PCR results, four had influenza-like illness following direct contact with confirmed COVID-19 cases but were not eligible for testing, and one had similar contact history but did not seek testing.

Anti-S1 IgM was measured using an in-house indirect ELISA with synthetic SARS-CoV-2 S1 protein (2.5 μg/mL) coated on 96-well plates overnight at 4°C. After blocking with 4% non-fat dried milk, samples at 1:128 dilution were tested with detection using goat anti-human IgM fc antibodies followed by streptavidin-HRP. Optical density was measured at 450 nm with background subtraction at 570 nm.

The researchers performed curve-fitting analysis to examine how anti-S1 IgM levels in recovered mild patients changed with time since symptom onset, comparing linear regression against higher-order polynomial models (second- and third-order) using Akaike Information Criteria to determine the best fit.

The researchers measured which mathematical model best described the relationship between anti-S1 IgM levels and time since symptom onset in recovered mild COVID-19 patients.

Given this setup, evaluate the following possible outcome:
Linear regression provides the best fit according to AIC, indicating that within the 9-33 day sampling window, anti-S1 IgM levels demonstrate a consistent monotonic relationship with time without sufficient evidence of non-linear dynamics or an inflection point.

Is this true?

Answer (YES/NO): YES